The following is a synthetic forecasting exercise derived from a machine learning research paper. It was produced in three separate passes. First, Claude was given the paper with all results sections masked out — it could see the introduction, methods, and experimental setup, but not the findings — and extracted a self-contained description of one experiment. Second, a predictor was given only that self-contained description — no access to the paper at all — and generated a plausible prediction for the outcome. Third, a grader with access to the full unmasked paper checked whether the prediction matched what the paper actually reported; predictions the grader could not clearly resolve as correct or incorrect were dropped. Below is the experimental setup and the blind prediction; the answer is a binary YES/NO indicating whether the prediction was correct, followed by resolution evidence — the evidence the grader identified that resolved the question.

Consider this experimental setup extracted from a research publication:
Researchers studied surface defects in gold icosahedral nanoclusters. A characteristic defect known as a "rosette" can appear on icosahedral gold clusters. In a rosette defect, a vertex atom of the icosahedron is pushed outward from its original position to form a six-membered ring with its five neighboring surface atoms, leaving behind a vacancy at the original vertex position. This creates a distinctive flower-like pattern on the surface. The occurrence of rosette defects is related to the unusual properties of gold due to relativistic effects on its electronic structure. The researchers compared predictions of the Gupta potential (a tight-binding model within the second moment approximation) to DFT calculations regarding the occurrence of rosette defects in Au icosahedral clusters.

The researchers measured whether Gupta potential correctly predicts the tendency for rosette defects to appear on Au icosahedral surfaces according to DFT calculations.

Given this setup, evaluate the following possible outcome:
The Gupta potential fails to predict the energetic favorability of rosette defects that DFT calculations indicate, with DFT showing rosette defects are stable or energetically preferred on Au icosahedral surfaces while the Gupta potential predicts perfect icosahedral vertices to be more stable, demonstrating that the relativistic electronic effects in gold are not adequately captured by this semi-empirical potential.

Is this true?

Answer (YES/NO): NO